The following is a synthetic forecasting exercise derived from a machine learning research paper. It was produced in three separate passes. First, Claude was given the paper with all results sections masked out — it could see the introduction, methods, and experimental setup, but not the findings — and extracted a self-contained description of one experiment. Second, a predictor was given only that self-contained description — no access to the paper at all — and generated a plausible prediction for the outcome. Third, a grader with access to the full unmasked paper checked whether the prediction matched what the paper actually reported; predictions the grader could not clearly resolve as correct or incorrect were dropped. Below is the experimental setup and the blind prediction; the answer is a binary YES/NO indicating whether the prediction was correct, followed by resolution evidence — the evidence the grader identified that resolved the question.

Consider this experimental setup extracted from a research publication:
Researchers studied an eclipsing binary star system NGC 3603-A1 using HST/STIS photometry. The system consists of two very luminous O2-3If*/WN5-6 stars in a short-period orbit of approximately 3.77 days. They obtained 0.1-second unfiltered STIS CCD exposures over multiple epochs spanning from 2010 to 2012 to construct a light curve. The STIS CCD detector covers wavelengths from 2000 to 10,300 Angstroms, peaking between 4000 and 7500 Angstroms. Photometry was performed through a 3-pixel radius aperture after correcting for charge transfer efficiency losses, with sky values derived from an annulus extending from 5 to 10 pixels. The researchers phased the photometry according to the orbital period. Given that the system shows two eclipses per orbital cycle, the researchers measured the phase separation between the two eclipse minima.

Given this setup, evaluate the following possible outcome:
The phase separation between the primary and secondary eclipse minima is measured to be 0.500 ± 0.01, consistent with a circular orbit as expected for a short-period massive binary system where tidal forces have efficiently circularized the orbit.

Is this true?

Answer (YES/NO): YES